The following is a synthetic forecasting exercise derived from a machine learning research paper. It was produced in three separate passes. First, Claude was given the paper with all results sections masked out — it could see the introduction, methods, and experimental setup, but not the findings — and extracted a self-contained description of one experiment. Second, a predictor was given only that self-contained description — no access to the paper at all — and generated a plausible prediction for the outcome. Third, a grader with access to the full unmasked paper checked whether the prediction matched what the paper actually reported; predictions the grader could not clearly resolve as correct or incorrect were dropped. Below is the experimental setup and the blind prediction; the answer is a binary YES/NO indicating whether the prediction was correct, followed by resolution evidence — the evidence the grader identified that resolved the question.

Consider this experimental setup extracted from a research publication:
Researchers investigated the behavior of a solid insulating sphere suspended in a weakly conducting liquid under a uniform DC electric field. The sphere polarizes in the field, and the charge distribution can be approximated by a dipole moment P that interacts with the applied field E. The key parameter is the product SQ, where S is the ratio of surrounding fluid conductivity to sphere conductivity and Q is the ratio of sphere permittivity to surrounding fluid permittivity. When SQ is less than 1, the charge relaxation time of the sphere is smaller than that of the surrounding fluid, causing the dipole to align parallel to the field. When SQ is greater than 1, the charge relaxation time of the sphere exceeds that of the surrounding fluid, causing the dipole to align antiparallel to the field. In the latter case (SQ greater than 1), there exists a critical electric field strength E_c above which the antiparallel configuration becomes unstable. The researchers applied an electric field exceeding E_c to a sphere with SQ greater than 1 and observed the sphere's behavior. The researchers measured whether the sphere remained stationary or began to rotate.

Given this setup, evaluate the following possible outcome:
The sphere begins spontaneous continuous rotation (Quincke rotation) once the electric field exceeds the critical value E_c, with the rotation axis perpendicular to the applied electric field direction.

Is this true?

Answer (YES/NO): YES